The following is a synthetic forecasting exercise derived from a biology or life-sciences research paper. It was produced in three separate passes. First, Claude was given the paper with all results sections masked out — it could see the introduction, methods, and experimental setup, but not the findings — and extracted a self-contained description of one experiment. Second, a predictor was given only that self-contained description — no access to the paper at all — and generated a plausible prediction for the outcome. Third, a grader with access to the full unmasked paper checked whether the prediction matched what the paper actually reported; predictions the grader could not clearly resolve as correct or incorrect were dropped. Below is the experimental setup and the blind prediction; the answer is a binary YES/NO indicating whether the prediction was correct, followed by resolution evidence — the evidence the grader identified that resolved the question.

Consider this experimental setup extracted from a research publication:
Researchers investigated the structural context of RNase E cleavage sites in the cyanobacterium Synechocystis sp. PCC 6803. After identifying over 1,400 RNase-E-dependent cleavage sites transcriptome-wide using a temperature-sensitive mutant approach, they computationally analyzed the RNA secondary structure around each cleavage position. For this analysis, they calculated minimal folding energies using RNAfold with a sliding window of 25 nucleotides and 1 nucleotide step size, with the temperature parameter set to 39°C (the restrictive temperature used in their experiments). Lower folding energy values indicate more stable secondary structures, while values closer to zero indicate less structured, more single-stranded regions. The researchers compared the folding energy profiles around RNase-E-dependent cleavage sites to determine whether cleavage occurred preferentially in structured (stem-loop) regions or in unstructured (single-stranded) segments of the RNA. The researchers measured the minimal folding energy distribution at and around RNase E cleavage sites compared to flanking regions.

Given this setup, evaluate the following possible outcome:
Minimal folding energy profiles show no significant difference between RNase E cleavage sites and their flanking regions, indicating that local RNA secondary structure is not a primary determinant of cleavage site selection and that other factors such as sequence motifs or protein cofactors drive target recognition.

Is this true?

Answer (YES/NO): NO